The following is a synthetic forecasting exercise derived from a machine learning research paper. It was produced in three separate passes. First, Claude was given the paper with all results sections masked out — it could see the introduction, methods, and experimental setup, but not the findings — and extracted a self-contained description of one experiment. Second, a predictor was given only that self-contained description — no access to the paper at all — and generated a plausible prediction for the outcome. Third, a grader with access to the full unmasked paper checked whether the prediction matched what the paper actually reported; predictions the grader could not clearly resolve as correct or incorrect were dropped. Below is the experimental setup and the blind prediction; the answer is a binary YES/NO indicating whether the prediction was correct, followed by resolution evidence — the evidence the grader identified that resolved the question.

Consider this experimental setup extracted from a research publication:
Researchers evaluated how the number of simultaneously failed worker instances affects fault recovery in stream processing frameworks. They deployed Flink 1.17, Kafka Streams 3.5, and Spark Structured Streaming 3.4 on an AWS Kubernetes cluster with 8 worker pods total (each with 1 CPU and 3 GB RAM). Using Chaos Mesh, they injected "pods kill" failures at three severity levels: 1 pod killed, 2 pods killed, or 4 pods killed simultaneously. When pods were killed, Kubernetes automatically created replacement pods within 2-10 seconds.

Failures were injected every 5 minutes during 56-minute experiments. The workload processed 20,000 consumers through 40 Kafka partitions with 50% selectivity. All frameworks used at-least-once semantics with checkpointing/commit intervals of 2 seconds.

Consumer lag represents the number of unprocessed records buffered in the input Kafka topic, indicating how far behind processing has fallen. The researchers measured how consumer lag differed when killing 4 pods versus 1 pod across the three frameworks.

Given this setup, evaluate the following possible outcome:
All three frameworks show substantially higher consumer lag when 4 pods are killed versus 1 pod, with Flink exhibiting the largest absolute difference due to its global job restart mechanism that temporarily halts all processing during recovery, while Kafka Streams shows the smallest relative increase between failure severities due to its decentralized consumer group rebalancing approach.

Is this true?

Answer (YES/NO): NO